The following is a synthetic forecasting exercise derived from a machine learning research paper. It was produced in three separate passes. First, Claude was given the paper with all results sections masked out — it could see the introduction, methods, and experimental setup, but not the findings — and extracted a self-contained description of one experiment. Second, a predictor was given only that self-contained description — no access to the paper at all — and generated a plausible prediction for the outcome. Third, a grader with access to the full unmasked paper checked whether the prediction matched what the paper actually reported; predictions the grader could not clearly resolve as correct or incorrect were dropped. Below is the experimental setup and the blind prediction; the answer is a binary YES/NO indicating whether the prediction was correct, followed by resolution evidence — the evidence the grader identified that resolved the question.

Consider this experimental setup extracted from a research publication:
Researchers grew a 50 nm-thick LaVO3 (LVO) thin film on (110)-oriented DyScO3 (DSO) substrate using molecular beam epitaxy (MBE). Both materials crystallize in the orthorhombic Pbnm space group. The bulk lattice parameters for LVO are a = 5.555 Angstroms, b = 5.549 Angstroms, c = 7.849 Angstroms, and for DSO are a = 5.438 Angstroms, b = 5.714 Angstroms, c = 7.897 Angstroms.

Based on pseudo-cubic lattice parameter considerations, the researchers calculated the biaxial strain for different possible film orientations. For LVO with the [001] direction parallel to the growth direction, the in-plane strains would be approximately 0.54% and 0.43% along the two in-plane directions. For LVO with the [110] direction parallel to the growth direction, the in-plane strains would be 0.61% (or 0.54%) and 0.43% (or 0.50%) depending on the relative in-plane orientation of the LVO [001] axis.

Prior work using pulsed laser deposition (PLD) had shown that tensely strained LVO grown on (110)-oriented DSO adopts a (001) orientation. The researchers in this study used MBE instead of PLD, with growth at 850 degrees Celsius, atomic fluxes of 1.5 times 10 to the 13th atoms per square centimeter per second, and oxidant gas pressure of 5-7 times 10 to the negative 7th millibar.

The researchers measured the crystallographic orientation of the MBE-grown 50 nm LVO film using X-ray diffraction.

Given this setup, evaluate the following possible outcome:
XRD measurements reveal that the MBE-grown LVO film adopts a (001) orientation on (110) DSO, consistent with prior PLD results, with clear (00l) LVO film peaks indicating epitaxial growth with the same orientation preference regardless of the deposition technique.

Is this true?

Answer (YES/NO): NO